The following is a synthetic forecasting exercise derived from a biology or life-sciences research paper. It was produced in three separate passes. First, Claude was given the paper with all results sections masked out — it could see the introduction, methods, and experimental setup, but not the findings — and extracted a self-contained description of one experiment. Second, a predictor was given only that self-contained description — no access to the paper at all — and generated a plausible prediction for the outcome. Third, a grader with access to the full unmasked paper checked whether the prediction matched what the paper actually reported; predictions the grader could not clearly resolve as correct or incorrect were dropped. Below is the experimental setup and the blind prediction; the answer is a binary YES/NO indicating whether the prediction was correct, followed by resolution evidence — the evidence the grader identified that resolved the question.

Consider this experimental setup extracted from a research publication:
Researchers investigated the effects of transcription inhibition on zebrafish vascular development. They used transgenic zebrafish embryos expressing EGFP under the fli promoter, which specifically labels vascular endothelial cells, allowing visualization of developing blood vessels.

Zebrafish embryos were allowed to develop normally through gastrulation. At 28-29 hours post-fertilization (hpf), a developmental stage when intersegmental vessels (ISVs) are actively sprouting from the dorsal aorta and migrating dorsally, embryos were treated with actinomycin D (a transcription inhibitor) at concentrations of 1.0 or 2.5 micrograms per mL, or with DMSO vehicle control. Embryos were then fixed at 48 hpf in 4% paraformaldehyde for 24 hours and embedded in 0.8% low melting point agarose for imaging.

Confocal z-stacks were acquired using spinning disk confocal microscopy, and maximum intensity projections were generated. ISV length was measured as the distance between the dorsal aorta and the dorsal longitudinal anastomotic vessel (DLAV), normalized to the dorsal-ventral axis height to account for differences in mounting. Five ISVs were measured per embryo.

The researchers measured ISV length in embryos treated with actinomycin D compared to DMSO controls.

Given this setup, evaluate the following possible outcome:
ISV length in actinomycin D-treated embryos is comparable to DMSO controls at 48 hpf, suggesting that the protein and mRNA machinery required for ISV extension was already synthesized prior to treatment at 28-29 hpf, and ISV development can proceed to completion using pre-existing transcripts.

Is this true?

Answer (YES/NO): NO